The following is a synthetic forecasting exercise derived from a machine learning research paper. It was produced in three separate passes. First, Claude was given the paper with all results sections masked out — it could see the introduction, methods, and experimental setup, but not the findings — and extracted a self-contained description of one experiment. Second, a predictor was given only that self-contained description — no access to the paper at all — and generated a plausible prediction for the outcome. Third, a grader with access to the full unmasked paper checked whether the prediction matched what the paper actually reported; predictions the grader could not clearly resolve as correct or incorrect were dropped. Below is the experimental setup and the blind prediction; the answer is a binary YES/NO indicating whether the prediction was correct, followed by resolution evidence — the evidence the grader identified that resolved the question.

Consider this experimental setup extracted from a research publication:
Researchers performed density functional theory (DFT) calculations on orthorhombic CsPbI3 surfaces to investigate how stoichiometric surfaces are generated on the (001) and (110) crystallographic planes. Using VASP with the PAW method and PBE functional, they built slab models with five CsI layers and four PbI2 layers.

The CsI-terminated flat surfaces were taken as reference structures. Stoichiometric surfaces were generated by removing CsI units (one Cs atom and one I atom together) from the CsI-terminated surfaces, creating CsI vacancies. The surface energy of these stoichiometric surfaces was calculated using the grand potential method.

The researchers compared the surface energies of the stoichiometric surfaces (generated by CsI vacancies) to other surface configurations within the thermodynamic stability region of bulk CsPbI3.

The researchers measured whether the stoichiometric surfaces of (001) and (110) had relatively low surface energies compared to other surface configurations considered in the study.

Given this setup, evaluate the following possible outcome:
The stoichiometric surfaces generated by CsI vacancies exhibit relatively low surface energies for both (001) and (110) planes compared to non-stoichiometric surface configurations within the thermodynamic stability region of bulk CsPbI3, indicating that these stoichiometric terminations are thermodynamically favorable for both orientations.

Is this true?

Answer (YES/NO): NO